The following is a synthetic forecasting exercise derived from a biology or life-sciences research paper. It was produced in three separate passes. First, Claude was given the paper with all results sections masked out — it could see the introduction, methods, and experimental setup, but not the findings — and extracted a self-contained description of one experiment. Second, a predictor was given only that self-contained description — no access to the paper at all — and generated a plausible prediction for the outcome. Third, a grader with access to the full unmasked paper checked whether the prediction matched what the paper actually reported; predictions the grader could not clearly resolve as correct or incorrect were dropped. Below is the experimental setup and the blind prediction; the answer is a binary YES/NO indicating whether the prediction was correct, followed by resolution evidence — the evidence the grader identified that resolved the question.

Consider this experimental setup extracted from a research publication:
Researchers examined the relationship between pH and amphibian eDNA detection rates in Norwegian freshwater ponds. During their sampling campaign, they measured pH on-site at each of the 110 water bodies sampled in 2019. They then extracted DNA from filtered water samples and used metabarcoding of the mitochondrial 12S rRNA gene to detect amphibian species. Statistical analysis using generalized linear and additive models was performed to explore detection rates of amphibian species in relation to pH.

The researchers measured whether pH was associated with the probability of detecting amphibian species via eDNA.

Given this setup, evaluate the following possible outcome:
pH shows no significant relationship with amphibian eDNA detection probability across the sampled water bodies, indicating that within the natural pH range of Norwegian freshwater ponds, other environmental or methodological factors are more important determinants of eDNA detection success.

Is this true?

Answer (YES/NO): NO